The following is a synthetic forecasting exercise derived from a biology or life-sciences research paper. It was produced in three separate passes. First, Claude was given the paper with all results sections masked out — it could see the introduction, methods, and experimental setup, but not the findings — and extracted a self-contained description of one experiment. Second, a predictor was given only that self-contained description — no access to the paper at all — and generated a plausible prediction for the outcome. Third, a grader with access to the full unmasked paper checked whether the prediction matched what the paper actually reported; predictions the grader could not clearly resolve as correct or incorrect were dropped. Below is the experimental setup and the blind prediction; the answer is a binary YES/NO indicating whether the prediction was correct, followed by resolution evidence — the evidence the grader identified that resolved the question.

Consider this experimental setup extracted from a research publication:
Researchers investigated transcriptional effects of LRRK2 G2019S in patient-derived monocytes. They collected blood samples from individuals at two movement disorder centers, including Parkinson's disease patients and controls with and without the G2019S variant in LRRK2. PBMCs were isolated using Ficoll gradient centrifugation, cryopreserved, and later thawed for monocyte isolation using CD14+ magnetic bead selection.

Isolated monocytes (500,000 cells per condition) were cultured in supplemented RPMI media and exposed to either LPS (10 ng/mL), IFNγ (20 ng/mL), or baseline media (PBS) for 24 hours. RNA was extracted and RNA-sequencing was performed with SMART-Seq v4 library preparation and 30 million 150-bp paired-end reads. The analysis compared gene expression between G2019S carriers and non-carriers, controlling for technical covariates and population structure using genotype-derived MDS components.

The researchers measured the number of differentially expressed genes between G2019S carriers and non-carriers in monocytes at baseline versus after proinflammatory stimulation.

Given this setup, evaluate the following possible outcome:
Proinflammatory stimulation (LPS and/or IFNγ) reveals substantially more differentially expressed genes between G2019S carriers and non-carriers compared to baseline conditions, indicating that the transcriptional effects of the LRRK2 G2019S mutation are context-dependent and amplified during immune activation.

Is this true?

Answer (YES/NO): YES